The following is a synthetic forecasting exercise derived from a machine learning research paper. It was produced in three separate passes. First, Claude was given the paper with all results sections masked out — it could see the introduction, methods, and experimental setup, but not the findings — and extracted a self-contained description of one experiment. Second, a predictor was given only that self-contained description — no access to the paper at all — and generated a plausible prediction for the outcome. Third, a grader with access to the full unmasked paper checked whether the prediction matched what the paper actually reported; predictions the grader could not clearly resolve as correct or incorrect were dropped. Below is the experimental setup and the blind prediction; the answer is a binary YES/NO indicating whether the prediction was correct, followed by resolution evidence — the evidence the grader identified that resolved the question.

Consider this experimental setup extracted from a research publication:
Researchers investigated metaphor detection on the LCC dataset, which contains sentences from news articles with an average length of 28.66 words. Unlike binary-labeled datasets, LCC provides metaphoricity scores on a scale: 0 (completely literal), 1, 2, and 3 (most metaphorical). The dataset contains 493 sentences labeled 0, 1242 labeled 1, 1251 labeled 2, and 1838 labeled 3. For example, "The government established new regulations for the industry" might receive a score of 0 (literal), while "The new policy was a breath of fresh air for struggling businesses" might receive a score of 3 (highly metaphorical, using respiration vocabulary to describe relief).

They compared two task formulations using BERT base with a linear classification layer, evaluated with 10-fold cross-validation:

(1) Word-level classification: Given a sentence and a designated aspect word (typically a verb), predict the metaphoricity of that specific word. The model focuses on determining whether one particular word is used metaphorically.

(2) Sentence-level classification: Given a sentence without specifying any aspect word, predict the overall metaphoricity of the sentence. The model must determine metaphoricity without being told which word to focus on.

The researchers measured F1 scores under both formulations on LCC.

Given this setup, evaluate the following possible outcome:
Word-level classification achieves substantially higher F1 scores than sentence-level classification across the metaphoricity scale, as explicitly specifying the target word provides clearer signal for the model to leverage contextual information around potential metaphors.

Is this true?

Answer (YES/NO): NO